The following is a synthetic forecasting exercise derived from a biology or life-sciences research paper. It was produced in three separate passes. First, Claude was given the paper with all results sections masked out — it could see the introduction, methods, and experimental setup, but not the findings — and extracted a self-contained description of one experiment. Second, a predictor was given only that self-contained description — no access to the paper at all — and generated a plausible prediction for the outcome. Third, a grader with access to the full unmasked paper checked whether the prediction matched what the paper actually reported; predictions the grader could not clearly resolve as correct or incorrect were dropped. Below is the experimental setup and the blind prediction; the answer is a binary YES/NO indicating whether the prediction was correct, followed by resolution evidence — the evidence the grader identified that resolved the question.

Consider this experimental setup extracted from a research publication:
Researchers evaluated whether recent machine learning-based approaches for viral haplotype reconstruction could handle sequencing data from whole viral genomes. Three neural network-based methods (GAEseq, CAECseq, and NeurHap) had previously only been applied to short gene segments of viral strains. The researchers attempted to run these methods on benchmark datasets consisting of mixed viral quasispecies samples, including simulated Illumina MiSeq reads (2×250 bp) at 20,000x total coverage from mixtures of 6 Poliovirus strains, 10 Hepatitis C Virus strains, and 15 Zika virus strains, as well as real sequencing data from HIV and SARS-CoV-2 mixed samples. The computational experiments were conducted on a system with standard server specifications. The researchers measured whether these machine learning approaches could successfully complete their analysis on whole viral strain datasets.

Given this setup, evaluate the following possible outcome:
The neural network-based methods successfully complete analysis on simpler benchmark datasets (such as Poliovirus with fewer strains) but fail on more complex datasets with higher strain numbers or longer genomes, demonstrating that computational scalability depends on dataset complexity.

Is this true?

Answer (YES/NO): NO